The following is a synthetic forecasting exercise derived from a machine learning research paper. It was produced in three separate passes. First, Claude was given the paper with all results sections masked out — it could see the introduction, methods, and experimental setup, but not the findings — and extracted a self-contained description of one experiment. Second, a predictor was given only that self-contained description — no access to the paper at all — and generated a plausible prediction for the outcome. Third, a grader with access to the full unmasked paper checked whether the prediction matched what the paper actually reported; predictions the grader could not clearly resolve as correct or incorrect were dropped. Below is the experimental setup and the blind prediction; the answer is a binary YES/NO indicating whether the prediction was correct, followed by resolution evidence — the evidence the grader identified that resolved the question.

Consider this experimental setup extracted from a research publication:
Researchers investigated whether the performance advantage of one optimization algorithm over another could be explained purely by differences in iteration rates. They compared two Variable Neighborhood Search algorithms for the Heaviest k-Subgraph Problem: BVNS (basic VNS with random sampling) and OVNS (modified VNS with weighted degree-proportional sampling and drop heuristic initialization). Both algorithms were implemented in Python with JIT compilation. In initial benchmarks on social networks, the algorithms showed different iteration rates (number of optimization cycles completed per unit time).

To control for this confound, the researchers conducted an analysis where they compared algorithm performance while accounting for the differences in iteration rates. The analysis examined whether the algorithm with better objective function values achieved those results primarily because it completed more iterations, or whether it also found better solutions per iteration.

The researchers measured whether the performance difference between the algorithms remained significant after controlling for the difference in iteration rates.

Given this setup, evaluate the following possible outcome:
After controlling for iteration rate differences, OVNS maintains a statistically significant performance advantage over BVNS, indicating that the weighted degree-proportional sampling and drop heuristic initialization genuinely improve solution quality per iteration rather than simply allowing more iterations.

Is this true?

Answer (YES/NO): YES